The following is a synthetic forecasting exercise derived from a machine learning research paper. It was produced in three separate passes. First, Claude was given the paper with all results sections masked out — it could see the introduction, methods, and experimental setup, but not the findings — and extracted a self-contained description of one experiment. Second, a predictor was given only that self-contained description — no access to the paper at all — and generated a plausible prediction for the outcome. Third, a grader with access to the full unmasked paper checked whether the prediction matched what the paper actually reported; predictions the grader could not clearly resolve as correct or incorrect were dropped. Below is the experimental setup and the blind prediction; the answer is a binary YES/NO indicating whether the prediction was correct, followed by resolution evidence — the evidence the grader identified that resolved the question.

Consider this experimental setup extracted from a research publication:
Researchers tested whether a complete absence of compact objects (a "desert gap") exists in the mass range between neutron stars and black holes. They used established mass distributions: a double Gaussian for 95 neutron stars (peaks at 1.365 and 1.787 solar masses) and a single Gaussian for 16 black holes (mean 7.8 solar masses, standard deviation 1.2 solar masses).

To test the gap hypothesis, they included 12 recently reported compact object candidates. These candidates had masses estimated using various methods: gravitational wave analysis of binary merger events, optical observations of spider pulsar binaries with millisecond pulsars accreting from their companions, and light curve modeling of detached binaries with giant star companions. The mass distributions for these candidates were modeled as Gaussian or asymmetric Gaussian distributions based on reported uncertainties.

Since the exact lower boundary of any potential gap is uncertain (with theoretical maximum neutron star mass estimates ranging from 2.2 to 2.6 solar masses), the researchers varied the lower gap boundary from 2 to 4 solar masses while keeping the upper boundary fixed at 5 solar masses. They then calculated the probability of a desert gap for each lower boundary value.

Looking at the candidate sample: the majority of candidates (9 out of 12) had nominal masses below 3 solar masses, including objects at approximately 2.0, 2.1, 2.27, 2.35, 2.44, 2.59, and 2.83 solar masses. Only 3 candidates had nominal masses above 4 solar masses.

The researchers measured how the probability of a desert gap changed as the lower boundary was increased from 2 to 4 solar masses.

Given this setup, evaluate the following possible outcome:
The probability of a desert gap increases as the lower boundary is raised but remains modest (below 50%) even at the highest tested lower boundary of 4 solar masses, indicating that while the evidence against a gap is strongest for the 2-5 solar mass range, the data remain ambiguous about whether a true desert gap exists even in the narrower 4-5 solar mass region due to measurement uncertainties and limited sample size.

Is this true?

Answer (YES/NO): YES